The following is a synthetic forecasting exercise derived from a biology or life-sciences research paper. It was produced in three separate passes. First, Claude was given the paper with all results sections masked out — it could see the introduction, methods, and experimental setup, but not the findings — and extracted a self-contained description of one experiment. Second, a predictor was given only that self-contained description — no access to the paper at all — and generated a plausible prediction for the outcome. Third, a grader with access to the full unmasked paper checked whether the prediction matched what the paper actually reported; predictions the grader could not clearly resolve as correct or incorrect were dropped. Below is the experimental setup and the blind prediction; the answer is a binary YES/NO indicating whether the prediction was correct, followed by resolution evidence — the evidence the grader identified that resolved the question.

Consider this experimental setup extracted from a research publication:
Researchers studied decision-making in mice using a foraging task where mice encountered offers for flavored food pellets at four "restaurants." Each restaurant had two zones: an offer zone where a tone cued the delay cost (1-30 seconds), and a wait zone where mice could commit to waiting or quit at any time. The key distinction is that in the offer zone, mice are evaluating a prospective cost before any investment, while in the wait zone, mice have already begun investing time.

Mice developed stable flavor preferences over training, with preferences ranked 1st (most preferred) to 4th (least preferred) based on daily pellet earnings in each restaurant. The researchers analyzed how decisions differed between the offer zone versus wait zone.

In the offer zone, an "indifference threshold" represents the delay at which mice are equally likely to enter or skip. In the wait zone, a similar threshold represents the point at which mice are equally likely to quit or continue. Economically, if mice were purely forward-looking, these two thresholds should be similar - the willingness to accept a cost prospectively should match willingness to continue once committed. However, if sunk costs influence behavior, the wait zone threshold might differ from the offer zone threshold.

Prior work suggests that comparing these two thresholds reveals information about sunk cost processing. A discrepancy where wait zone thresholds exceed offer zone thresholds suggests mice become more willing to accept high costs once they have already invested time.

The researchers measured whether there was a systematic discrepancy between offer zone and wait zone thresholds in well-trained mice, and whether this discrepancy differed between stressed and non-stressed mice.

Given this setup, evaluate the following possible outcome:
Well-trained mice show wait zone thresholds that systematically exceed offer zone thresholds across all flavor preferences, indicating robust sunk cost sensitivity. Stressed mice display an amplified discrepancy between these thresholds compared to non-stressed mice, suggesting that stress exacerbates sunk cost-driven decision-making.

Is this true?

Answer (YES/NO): YES